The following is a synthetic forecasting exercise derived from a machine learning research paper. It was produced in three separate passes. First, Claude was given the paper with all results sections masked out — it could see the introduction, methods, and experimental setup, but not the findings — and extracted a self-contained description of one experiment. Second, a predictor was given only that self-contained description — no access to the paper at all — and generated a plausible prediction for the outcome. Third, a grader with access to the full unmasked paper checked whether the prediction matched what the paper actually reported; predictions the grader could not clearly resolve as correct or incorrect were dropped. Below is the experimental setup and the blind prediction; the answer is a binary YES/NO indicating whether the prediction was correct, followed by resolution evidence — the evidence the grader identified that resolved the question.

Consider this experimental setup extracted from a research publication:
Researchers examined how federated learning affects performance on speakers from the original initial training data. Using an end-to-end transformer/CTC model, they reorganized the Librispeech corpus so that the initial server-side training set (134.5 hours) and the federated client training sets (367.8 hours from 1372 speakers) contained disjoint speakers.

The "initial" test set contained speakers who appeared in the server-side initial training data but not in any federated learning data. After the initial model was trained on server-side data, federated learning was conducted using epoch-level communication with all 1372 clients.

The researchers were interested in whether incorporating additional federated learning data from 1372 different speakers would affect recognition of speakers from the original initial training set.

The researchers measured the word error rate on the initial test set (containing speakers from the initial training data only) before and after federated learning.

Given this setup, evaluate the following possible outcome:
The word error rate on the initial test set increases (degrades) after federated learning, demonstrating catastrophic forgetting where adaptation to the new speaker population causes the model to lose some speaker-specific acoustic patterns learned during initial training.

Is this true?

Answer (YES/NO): NO